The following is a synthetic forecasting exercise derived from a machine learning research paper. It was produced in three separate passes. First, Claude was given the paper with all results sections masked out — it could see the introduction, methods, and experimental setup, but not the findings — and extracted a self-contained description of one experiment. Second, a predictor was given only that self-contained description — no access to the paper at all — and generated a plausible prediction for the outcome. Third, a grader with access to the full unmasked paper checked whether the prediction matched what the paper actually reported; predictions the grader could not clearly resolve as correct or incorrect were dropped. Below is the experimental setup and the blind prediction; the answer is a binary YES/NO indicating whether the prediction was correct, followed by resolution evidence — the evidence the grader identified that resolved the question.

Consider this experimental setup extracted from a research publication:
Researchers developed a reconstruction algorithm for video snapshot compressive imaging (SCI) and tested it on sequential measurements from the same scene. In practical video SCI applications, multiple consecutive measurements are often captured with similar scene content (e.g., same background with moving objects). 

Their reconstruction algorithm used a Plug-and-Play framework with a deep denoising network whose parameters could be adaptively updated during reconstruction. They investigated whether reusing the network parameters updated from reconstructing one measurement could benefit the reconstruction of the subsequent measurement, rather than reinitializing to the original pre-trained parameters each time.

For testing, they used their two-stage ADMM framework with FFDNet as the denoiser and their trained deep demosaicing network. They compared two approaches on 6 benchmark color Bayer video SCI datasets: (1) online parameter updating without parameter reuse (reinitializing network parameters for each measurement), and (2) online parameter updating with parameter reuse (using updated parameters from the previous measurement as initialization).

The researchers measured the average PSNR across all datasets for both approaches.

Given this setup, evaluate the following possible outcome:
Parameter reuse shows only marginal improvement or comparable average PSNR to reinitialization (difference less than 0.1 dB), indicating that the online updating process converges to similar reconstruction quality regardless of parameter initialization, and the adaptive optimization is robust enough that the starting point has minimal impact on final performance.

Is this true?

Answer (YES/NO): YES